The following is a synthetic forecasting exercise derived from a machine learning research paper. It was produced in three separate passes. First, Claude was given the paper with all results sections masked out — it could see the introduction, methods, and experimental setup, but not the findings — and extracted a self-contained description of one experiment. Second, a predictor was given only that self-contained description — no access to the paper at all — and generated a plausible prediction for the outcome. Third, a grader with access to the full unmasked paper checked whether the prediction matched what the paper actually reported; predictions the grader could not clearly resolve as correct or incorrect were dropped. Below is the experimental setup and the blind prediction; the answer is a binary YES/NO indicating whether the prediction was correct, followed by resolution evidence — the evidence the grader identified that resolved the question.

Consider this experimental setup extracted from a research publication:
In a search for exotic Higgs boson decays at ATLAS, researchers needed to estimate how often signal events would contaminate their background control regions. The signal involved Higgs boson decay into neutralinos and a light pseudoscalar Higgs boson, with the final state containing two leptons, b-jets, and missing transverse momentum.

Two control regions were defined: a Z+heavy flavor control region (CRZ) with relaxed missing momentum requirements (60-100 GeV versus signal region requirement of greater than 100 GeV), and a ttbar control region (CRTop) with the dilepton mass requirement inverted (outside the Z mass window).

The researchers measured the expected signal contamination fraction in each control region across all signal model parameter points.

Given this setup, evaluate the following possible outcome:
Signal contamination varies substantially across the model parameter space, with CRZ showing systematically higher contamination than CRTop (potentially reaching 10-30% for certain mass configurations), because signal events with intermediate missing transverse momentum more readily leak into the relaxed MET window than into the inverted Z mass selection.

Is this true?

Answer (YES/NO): NO